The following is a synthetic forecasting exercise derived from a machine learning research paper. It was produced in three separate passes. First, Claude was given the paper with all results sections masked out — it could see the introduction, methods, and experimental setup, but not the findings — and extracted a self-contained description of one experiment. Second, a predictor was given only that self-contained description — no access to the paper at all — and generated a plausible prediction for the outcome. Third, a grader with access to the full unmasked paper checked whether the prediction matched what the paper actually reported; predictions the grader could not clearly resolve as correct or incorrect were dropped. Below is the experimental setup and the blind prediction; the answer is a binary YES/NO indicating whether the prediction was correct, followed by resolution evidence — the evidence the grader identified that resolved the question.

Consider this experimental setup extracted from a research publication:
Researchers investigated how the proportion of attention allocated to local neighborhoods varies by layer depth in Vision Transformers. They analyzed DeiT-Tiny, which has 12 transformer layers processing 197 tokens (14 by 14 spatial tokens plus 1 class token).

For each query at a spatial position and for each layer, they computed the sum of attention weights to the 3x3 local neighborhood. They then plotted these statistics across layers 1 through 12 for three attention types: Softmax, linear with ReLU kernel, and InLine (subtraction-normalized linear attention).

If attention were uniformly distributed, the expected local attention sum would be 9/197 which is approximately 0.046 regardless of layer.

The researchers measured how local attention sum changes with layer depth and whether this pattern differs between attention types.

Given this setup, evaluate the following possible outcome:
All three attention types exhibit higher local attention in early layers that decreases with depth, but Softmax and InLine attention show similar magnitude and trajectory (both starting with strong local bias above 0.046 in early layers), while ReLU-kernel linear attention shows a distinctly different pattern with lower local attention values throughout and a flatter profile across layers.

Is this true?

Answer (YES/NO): NO